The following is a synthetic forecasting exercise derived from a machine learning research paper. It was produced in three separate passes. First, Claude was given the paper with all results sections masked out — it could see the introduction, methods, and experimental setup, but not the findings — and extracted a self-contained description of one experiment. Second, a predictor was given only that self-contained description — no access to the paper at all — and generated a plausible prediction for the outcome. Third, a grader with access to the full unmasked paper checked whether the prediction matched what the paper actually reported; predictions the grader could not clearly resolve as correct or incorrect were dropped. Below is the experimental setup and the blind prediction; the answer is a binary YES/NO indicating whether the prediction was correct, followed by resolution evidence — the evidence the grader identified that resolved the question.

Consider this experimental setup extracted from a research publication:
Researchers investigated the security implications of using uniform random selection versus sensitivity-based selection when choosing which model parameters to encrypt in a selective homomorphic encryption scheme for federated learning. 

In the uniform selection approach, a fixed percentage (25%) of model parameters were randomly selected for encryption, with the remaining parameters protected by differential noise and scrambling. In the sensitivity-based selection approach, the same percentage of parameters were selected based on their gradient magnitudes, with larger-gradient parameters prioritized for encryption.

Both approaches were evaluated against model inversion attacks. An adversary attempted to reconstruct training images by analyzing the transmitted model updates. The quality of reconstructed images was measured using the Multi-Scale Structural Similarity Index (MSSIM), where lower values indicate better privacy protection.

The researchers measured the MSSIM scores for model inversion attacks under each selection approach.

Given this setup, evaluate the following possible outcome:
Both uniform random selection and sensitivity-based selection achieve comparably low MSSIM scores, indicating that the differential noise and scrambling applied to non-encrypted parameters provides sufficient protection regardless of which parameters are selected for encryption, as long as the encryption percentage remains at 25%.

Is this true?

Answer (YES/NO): YES